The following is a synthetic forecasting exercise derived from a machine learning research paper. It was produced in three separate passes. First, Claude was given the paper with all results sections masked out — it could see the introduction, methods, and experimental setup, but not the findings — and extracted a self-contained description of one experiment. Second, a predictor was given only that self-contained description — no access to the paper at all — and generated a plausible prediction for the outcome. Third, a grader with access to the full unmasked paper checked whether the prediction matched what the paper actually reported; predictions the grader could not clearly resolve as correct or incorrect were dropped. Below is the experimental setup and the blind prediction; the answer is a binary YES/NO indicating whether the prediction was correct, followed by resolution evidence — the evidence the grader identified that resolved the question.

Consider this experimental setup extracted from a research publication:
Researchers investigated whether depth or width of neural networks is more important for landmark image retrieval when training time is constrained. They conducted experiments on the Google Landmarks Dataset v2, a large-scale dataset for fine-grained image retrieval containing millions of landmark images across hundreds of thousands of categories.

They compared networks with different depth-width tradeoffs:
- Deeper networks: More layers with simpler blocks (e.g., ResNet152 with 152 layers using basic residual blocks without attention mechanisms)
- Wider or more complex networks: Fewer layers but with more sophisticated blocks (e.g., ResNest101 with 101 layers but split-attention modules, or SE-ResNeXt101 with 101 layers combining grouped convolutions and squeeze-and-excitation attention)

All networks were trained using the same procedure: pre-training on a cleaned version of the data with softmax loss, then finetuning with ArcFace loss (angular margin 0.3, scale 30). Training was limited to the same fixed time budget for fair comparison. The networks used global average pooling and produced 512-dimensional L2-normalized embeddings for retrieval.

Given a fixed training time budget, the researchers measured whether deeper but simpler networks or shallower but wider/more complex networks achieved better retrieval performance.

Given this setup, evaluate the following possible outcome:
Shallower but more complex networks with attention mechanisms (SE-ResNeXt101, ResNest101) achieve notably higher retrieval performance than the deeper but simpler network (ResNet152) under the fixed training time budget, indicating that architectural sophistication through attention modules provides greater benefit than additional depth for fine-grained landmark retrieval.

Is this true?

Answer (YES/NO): NO